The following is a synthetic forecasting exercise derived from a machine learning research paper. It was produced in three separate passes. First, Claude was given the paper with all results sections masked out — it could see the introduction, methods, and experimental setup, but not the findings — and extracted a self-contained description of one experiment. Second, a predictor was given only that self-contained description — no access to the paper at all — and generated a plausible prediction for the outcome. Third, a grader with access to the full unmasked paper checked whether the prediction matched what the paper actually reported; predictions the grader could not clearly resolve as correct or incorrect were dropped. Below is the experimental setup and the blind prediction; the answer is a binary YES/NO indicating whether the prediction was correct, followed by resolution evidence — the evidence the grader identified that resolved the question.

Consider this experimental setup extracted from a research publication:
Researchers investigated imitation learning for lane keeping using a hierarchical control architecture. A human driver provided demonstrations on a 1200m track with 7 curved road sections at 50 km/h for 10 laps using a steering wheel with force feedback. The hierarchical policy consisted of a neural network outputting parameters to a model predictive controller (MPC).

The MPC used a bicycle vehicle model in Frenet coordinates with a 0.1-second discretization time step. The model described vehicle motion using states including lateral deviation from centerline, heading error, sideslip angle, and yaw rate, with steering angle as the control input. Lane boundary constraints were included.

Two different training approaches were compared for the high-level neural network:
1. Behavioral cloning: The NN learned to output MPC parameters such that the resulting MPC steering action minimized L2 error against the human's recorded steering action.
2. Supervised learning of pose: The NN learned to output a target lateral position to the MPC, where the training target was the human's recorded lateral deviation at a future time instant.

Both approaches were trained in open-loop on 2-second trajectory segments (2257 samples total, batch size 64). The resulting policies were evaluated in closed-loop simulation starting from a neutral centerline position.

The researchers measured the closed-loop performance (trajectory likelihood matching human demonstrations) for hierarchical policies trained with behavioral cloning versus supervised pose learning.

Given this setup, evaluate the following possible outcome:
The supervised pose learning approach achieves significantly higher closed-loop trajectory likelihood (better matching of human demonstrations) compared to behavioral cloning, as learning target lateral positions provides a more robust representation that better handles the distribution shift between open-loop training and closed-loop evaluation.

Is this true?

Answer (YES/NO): NO